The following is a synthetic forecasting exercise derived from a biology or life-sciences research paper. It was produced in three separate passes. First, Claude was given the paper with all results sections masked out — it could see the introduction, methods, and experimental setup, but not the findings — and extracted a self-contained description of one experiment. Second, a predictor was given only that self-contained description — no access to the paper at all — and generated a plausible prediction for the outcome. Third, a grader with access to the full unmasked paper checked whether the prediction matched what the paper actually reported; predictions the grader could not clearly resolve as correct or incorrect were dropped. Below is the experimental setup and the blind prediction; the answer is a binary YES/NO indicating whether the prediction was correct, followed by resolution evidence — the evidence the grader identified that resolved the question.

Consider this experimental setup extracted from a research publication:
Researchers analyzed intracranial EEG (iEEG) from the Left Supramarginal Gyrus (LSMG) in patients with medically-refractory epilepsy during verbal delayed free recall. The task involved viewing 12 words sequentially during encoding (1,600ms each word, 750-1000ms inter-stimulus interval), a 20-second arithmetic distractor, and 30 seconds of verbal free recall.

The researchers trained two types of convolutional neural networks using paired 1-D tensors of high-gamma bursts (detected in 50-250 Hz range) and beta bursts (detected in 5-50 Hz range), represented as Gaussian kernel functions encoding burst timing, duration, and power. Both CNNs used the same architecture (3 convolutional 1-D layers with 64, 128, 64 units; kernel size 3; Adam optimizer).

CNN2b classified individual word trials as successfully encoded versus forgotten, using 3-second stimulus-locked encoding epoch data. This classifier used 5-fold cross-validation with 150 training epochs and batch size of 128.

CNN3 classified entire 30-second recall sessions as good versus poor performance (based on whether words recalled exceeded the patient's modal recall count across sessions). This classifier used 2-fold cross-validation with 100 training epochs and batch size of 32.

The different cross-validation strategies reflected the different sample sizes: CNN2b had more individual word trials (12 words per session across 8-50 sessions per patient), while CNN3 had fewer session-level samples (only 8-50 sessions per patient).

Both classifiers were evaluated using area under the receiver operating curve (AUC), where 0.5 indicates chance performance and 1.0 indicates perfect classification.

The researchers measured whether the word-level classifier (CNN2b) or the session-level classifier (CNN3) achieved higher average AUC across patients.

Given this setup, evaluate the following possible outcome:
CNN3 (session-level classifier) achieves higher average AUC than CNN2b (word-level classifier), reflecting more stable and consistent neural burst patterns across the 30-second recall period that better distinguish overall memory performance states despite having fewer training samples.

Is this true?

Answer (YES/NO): NO